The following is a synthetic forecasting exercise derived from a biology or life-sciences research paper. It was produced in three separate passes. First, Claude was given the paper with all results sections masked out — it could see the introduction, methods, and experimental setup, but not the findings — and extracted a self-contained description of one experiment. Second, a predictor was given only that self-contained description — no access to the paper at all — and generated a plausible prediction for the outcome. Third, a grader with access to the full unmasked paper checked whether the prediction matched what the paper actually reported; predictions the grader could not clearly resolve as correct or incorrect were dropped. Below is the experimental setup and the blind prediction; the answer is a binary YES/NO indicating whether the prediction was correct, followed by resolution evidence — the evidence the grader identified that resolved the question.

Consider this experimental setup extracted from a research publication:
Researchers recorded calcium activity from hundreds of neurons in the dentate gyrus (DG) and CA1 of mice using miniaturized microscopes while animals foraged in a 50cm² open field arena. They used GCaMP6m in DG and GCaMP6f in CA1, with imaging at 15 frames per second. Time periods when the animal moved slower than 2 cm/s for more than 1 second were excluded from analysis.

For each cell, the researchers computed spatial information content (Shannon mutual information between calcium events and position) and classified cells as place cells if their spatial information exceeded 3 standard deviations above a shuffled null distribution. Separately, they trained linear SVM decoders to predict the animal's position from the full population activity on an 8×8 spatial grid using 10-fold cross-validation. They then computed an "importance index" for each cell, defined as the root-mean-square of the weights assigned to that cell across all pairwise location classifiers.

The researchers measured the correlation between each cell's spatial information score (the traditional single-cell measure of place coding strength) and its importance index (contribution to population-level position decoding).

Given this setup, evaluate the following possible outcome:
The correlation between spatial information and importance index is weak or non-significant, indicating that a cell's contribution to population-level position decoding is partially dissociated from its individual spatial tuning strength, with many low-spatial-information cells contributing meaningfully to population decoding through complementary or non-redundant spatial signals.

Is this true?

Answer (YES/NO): NO